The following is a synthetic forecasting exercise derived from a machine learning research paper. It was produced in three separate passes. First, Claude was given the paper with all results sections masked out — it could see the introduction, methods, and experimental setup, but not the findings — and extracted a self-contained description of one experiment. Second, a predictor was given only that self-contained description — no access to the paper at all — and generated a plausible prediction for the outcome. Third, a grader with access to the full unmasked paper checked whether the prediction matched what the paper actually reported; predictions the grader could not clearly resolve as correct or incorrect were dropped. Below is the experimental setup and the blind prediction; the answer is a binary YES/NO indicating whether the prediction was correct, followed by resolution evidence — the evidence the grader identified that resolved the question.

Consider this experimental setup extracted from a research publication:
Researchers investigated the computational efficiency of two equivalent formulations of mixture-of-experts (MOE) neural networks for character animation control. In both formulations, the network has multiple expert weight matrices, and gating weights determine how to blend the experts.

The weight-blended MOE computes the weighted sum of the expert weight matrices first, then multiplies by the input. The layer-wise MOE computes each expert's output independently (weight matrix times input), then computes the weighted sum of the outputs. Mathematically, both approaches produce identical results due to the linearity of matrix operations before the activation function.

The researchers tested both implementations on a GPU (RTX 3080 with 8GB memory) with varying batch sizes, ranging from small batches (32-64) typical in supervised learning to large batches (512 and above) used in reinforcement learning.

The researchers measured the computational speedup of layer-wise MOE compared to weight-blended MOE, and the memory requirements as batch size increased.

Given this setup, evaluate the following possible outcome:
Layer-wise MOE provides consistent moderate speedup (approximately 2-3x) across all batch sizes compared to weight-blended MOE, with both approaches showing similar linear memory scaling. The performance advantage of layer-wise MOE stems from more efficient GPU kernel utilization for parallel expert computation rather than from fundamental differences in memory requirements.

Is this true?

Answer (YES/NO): NO